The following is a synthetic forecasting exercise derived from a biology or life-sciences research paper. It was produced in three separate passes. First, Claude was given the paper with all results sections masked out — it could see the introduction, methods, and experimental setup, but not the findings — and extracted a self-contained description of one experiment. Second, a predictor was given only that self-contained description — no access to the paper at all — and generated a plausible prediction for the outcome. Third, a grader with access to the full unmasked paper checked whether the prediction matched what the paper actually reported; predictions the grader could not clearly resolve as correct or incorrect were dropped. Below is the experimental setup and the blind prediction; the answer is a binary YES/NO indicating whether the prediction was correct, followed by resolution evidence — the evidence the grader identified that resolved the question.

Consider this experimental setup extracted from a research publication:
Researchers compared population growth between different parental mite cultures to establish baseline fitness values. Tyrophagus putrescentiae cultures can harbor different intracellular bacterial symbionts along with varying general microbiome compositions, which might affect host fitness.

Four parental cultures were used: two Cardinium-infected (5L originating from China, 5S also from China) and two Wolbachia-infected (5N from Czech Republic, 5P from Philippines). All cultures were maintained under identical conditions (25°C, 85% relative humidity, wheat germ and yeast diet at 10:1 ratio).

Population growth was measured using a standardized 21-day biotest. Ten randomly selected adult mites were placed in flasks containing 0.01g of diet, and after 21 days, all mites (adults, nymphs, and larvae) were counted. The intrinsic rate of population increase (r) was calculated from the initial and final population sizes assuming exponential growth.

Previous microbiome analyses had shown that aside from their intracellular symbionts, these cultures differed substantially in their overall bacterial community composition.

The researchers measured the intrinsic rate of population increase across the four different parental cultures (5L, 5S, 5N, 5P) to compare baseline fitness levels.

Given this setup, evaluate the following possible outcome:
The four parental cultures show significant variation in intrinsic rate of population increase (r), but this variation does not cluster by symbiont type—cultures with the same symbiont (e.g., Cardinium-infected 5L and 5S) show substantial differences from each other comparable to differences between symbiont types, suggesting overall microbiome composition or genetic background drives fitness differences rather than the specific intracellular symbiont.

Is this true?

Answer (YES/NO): YES